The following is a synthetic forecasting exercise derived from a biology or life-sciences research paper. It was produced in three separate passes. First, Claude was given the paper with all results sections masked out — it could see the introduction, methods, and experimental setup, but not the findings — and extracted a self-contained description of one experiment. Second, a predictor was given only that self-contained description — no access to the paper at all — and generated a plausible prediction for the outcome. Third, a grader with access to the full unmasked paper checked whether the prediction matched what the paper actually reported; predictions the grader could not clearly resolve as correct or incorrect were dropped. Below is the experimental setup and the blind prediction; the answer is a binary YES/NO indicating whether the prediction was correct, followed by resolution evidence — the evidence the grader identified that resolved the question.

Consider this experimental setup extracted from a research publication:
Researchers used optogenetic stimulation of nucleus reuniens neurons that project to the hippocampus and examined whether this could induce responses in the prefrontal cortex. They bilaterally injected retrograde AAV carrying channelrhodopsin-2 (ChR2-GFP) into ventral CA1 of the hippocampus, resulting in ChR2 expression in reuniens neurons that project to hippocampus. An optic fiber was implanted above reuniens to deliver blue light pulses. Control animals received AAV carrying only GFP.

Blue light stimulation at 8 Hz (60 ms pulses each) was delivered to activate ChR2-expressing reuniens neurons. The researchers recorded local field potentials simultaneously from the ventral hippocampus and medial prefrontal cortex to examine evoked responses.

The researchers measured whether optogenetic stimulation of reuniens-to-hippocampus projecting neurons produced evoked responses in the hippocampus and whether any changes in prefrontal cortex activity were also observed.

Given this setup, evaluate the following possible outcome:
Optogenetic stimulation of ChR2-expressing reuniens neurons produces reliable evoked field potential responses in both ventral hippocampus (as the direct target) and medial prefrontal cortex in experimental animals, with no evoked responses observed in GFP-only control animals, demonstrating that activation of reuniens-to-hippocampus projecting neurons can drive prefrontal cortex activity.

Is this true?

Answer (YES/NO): YES